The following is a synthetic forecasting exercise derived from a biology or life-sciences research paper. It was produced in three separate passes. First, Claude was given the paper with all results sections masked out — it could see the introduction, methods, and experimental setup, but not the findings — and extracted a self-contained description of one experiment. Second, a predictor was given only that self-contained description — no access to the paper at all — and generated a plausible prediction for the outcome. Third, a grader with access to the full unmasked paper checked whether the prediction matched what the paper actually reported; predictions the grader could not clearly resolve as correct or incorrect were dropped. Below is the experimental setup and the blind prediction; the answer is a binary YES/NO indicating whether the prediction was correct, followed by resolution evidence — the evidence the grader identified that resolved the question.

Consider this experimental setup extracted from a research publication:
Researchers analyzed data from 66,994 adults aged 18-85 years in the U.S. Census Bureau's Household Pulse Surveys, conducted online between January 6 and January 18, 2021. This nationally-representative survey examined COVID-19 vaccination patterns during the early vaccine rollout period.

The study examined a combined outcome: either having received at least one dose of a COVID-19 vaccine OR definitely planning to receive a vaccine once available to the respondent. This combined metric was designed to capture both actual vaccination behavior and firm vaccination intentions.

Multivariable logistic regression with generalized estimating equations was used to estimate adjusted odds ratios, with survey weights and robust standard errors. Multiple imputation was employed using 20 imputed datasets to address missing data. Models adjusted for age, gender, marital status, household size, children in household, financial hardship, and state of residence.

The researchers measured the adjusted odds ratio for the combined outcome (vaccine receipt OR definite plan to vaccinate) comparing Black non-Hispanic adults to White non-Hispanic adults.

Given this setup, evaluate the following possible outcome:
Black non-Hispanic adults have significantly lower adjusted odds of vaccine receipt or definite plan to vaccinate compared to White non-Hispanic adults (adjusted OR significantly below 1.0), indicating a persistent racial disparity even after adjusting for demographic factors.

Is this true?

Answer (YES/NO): YES